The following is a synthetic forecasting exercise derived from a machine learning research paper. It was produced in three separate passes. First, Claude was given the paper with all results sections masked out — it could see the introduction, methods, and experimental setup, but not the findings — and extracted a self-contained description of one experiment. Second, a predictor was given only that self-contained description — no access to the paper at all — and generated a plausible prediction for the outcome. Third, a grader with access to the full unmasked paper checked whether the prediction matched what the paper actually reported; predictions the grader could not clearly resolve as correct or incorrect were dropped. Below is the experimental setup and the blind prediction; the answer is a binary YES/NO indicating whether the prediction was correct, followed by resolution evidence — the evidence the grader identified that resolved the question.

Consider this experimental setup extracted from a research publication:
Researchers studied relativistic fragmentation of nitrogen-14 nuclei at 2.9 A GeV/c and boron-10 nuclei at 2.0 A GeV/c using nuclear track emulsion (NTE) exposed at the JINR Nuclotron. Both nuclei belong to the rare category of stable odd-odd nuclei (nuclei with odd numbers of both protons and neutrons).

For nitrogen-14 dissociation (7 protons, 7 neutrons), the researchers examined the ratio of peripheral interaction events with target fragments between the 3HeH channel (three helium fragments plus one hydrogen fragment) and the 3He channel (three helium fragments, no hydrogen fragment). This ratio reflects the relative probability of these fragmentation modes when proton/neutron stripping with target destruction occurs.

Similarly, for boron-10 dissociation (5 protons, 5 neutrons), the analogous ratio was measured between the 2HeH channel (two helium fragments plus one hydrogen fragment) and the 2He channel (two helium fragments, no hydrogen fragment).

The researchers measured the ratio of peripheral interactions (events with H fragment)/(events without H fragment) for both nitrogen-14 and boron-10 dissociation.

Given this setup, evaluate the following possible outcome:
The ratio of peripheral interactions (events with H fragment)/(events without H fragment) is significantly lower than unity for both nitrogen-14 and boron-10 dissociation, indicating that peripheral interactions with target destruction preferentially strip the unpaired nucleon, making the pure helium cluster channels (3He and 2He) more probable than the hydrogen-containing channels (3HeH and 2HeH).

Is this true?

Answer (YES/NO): NO